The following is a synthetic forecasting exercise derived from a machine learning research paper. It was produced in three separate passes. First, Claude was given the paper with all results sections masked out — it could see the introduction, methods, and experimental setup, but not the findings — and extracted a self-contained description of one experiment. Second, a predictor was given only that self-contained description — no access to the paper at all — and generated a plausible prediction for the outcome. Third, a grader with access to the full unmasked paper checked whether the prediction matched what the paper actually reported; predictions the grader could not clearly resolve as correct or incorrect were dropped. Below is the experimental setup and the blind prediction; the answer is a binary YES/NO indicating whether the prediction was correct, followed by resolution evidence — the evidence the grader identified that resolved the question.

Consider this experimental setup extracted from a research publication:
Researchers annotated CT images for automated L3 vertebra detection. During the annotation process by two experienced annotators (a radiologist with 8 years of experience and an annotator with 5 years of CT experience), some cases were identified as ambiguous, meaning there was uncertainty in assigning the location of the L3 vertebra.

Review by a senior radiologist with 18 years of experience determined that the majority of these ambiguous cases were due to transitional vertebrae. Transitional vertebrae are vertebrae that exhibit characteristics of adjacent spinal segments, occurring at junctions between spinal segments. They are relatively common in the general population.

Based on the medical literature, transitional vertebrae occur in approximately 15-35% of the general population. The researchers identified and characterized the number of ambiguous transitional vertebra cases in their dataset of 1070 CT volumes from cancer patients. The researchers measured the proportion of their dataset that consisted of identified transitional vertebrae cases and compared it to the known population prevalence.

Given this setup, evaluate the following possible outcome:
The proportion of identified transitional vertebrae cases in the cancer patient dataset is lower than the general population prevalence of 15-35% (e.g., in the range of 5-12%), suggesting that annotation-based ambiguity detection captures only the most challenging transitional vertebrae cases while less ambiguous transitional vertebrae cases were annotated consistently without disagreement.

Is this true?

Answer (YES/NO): YES